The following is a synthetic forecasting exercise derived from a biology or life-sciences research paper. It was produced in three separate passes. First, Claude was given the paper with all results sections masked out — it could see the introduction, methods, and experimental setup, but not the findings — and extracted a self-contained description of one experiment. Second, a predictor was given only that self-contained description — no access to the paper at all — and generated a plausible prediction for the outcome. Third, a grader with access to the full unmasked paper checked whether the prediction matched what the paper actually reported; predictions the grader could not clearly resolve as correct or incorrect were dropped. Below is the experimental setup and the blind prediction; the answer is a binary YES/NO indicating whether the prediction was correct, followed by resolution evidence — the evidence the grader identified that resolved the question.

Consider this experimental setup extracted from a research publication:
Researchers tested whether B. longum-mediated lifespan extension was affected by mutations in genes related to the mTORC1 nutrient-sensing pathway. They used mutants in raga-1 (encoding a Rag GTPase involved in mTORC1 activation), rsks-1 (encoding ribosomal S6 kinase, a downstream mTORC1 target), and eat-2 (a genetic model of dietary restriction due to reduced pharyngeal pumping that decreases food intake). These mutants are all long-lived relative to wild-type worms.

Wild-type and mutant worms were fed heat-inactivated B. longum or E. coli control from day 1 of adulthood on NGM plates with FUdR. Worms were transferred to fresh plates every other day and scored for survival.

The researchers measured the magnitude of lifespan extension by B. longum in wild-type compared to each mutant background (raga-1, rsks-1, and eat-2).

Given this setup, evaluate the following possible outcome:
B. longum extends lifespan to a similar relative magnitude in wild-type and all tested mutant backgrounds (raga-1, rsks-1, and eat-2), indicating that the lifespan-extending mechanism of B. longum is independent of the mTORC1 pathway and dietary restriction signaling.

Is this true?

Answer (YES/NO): NO